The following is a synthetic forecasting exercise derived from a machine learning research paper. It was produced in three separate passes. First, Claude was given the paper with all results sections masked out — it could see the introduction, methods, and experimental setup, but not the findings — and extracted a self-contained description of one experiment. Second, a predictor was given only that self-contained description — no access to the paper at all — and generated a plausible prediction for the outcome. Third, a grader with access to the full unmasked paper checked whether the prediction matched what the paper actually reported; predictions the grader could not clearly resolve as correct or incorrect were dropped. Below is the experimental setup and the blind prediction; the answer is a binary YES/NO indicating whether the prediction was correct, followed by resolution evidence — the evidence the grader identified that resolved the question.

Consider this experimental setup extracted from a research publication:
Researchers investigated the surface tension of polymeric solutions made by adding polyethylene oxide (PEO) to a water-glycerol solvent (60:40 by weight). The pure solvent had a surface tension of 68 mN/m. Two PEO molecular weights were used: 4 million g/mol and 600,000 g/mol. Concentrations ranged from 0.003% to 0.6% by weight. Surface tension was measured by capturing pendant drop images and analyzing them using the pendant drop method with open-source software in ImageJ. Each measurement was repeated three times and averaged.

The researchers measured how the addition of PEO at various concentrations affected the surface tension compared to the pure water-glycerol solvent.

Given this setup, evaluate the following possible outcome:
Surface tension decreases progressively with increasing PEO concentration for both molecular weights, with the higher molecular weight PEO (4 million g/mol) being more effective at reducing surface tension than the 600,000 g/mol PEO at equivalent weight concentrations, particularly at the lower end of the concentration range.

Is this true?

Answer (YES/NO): NO